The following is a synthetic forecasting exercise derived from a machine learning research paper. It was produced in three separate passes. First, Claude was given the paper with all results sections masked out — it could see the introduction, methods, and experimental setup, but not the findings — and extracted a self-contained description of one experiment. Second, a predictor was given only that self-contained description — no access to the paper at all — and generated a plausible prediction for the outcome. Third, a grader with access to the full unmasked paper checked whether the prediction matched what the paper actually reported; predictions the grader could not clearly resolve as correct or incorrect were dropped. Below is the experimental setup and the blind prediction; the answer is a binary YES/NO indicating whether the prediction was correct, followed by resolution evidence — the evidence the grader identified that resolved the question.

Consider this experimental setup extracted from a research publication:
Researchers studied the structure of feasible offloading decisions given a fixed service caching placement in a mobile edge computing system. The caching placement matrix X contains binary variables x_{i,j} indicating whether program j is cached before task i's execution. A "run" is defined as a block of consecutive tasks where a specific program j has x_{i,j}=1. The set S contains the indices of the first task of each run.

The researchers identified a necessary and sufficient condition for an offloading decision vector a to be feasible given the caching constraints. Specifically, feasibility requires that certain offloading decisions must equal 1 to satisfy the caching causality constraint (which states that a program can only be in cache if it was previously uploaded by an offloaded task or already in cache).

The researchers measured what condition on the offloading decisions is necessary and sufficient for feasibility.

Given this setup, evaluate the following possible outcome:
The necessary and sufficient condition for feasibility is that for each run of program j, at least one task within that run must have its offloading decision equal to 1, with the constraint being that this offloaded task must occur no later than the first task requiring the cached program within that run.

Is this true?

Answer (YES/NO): NO